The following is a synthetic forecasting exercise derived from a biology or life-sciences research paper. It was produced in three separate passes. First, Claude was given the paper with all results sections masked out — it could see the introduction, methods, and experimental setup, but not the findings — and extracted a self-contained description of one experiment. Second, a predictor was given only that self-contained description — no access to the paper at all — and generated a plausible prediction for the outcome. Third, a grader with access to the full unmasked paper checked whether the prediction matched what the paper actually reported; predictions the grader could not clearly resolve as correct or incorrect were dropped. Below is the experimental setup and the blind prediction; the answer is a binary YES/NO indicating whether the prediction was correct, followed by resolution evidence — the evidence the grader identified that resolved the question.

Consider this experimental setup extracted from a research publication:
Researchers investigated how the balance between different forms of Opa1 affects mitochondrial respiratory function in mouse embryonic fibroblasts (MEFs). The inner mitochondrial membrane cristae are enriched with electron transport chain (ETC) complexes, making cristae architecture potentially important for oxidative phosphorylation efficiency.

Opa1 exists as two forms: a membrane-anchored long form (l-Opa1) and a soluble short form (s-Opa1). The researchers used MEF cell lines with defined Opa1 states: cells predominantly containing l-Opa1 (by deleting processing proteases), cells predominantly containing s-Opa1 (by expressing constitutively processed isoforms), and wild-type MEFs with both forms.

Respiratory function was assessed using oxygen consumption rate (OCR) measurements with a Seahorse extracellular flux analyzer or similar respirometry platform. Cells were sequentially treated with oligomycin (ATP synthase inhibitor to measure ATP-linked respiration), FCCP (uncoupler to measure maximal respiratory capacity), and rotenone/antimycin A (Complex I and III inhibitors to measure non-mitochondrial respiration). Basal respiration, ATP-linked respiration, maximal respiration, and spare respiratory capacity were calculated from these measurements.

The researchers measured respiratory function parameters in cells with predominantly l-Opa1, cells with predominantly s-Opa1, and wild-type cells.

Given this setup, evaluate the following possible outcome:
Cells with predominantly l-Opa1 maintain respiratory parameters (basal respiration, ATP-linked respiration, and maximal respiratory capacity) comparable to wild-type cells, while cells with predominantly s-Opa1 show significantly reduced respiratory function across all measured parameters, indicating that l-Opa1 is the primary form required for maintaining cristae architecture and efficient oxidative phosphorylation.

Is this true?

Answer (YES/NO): NO